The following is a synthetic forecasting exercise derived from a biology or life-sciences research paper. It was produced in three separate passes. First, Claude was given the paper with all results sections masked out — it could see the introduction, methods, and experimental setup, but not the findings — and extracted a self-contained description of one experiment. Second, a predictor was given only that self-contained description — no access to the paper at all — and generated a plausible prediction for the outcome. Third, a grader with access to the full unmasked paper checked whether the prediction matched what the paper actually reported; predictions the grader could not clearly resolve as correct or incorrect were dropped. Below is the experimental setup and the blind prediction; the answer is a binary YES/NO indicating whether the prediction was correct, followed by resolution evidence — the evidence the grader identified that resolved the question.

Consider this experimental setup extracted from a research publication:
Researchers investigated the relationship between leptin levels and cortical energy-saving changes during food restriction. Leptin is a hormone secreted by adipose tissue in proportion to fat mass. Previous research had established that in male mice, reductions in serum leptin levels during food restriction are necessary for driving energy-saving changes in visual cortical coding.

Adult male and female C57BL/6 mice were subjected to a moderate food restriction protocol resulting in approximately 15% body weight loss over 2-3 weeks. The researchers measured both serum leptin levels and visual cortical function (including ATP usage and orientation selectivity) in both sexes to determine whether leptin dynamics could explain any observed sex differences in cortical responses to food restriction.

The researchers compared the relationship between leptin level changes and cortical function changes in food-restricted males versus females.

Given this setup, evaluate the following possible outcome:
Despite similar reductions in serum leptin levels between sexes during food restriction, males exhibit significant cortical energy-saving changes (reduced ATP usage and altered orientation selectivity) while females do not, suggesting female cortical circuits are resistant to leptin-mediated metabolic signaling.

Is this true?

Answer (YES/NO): NO